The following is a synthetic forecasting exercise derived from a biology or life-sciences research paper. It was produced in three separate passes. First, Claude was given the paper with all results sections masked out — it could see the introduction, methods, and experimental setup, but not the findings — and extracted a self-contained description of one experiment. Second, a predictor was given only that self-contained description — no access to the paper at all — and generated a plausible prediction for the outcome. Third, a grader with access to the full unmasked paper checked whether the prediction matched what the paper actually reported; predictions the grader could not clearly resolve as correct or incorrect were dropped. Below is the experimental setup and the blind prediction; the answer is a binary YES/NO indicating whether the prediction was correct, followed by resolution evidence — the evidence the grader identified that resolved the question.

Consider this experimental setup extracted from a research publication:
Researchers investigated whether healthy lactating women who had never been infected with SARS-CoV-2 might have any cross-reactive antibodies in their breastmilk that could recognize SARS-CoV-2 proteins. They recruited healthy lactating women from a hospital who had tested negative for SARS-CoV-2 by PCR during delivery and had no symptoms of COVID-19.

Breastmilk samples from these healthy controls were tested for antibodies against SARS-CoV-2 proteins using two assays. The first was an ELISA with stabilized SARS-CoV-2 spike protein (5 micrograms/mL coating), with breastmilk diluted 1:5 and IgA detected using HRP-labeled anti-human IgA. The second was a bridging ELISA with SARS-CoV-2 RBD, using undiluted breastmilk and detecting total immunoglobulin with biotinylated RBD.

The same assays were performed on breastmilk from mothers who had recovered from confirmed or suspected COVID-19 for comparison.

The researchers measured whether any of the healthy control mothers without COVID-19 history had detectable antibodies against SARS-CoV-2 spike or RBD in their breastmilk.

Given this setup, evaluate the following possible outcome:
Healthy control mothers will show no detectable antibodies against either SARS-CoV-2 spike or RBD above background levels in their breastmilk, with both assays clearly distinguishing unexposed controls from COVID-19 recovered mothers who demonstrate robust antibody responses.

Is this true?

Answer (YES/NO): YES